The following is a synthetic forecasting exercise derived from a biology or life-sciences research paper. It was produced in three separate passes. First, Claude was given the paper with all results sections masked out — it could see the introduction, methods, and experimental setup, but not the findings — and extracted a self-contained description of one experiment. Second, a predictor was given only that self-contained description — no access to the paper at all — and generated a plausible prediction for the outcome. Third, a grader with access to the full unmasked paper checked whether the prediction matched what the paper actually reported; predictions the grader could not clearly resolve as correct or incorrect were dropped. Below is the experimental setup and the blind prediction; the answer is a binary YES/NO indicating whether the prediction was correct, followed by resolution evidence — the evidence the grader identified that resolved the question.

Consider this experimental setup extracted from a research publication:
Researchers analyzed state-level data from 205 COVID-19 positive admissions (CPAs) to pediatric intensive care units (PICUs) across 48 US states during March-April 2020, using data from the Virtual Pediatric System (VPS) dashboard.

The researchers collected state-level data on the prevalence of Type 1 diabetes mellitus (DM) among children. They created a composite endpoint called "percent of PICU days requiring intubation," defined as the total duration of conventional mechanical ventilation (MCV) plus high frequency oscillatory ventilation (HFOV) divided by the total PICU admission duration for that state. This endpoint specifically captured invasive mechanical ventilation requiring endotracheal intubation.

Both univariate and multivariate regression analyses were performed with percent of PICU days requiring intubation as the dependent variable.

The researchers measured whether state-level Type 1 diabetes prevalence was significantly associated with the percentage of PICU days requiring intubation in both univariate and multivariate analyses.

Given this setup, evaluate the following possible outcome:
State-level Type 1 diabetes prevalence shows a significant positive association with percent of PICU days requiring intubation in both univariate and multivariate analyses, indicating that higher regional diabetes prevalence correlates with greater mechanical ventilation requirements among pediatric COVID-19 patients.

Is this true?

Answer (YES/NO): YES